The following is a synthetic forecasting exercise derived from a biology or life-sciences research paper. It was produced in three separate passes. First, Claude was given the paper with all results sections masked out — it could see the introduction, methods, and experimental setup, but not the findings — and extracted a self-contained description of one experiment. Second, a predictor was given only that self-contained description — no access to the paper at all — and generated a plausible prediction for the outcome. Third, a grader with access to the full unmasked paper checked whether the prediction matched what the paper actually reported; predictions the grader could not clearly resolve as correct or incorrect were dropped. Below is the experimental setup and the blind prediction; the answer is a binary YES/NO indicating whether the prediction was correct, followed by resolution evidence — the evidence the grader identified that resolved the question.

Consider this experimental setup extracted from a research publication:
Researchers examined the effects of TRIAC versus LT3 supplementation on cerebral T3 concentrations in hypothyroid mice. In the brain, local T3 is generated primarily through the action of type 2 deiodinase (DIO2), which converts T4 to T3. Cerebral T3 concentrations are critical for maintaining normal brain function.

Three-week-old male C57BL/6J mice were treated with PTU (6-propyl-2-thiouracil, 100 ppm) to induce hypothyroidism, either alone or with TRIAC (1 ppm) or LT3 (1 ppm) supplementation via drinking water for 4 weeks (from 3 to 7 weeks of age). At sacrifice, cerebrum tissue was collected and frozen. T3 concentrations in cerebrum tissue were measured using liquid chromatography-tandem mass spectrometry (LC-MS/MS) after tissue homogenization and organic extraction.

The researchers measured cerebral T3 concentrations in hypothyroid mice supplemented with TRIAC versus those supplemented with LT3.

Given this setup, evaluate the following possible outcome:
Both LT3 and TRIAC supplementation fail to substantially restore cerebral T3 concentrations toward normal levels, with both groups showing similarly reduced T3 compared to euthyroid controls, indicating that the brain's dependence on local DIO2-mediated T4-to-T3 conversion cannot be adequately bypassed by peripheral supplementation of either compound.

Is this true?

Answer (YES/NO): NO